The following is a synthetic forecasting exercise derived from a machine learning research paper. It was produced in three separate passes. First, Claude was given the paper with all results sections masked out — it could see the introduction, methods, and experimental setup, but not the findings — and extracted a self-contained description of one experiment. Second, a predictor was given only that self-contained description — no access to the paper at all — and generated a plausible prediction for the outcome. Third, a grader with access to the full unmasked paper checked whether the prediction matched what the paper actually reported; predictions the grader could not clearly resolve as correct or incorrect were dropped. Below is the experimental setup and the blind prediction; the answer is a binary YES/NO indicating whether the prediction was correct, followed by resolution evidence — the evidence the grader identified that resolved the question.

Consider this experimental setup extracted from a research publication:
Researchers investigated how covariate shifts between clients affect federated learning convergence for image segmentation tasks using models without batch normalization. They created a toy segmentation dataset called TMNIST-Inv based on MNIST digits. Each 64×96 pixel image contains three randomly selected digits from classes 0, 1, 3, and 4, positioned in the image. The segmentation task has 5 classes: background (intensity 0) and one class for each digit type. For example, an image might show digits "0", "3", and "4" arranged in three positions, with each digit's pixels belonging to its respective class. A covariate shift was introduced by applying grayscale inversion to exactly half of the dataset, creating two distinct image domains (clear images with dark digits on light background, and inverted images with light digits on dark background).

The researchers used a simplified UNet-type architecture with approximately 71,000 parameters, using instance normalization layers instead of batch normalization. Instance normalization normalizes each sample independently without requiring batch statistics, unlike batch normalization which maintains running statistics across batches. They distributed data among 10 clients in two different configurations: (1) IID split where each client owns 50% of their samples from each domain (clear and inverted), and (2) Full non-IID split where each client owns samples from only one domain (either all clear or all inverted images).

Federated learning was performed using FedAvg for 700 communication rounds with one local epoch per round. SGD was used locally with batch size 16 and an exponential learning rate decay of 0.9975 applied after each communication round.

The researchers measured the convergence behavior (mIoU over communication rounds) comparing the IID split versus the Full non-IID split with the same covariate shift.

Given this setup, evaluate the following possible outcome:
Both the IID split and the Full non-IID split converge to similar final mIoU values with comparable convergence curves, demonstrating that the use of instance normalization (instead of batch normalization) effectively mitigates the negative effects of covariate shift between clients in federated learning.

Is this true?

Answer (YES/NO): YES